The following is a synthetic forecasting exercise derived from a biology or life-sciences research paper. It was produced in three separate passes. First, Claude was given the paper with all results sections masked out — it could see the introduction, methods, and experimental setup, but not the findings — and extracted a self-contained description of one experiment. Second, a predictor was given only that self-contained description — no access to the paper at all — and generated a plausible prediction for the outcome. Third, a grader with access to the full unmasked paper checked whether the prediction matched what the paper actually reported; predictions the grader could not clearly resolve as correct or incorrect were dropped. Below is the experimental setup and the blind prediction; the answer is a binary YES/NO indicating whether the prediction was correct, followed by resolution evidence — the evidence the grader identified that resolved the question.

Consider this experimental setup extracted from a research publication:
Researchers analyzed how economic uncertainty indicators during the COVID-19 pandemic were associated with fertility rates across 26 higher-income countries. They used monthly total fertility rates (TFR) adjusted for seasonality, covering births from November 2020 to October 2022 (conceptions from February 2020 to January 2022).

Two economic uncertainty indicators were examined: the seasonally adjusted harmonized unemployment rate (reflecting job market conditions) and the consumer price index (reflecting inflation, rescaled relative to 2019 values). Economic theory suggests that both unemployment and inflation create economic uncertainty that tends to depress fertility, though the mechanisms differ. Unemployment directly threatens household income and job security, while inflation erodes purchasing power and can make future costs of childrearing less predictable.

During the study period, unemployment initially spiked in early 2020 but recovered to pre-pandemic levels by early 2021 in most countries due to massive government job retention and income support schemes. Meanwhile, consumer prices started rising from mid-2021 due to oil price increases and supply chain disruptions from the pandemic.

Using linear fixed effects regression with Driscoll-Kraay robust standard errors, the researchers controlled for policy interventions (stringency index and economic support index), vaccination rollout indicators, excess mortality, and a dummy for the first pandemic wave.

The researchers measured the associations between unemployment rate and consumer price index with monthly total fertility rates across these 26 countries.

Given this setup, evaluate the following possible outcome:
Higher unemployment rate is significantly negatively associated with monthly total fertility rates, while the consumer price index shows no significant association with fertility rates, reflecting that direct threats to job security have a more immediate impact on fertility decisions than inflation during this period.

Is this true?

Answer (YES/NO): NO